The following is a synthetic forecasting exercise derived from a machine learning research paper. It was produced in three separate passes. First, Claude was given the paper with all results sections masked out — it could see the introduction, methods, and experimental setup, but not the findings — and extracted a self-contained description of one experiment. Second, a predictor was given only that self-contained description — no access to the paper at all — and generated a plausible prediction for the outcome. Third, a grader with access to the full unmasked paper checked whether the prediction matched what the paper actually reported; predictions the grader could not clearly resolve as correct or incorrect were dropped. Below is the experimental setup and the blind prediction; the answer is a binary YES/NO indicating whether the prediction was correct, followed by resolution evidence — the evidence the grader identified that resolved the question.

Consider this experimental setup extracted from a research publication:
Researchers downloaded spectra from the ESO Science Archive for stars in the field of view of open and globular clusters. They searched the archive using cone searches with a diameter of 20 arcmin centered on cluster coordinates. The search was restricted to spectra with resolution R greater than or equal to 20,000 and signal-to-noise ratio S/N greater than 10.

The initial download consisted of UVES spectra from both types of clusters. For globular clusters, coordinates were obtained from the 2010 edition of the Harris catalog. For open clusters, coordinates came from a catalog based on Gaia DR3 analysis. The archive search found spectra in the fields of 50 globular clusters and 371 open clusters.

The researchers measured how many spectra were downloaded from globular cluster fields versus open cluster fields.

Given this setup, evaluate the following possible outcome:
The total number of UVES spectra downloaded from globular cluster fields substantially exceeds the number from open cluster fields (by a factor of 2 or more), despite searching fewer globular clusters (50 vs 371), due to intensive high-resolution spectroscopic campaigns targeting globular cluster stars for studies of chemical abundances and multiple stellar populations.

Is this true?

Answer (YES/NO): NO